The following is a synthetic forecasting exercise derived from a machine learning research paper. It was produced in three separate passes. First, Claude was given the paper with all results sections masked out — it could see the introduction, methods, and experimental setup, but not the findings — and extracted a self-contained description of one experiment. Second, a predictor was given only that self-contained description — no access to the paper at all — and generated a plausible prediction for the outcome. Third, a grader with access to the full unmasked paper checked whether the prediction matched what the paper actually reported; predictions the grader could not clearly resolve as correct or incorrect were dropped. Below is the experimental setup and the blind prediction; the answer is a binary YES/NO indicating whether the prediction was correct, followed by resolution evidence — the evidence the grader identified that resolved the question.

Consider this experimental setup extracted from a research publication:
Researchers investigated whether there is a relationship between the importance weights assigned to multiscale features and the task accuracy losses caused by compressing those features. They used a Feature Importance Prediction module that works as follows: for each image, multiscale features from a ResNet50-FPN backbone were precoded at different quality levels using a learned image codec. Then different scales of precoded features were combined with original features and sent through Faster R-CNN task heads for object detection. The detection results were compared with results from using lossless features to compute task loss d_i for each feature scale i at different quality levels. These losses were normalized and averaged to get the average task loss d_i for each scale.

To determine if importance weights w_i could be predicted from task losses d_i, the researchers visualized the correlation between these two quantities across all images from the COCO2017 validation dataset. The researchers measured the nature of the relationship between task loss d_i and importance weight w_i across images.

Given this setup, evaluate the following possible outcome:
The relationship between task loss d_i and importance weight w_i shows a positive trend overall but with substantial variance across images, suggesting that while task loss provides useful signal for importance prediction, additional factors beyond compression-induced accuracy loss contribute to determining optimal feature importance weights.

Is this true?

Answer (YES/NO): NO